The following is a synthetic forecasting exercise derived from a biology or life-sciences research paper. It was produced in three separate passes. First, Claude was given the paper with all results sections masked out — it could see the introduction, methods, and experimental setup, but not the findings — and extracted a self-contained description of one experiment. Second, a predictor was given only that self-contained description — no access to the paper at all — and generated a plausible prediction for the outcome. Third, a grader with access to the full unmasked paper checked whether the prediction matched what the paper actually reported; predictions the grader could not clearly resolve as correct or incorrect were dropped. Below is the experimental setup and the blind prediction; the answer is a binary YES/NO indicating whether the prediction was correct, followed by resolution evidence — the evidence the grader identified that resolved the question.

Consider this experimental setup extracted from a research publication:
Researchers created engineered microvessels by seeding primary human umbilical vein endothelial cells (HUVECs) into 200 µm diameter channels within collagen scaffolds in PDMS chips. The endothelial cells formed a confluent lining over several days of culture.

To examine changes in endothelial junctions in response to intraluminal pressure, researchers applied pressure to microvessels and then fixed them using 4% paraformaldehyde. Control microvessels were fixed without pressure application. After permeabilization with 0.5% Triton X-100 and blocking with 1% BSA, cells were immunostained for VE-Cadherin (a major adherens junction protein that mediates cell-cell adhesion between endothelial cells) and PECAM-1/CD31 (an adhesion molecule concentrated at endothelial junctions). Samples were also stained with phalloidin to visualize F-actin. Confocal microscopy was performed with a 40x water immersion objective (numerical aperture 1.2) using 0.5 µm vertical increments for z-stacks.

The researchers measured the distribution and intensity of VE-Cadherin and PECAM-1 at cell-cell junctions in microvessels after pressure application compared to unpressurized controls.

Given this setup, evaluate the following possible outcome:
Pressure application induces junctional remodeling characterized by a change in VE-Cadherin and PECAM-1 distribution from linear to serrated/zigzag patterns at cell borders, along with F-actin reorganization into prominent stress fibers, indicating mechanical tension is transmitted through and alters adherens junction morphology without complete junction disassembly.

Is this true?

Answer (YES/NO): YES